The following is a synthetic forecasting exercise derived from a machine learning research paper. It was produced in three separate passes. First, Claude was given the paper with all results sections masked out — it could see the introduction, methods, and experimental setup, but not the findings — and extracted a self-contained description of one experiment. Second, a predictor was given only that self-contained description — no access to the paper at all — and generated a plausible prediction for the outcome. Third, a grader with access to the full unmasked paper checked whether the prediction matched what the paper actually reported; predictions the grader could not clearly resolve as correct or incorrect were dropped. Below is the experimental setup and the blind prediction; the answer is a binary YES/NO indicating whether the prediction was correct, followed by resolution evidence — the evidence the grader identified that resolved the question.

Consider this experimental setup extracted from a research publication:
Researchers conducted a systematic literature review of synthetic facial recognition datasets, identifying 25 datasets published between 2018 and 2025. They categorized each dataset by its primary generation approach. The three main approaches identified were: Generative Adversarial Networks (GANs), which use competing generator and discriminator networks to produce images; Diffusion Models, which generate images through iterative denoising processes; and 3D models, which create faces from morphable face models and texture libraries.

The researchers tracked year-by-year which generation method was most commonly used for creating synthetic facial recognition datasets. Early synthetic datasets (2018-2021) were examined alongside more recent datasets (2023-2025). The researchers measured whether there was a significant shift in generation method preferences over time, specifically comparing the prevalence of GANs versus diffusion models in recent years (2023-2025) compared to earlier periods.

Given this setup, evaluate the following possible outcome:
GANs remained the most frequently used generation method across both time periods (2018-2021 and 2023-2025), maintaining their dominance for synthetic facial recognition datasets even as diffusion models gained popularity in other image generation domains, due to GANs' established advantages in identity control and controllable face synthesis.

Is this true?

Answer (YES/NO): NO